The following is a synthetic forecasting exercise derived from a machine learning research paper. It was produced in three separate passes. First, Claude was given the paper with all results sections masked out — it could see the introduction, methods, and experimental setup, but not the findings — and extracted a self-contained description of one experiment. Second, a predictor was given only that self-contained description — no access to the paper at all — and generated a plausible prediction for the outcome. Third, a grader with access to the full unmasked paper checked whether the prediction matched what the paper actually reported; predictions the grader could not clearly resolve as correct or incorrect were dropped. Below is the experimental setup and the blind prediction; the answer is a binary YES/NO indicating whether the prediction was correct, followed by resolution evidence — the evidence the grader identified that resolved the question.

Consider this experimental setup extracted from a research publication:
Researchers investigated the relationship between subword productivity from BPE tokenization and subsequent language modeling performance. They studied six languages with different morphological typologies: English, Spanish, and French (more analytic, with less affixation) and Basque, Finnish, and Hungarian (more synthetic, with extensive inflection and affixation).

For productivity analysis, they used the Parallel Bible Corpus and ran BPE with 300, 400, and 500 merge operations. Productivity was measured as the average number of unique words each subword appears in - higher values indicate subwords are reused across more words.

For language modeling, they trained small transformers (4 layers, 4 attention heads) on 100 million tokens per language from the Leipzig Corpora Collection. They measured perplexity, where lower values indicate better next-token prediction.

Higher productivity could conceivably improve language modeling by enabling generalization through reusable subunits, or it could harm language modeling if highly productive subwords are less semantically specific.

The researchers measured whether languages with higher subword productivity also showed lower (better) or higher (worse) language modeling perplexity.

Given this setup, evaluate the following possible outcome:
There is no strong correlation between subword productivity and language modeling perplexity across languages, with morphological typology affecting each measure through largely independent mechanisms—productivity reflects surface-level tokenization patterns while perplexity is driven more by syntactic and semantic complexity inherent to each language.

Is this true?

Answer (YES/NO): NO